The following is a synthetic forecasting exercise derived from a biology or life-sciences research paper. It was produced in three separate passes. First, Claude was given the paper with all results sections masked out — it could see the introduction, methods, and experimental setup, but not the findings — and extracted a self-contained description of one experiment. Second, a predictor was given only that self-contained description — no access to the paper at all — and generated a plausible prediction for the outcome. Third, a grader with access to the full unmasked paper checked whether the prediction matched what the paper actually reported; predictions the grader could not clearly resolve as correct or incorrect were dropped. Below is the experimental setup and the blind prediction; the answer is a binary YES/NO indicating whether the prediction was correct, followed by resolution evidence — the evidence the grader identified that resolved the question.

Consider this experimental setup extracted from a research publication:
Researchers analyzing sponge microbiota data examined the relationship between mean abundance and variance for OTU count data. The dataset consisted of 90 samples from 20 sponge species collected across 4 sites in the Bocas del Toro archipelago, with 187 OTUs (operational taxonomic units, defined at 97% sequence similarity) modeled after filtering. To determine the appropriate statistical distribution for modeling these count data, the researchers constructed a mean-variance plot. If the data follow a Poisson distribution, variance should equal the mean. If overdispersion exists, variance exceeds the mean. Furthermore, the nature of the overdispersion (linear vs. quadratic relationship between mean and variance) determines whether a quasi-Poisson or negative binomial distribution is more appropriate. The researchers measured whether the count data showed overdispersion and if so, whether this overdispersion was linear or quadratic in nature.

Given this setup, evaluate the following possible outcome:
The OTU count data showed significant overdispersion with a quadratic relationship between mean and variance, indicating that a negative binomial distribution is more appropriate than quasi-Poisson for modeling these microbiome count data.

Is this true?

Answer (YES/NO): YES